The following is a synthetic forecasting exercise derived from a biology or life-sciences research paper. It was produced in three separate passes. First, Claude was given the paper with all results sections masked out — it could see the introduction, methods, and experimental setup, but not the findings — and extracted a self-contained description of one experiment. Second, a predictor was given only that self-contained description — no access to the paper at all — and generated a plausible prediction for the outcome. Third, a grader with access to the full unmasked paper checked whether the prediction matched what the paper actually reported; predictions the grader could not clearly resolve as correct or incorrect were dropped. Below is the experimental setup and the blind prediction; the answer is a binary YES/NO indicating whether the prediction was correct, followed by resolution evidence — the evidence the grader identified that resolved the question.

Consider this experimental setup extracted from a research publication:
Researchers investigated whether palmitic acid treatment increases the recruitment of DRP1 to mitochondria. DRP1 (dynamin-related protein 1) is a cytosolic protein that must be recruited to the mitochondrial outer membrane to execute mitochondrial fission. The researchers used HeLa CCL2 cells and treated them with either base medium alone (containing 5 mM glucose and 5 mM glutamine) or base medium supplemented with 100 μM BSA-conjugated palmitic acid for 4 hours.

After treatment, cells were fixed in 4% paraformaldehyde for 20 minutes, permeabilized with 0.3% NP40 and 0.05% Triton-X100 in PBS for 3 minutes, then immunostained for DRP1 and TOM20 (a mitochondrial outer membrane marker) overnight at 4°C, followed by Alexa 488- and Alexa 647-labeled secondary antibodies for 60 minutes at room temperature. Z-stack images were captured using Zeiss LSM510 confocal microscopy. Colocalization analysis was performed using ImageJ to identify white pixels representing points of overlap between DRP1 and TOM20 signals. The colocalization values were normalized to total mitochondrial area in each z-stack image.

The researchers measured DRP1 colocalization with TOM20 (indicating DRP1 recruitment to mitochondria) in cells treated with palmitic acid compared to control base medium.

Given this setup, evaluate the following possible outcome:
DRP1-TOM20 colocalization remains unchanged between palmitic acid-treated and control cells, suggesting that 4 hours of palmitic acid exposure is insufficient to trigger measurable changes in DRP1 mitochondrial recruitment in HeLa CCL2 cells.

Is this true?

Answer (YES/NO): NO